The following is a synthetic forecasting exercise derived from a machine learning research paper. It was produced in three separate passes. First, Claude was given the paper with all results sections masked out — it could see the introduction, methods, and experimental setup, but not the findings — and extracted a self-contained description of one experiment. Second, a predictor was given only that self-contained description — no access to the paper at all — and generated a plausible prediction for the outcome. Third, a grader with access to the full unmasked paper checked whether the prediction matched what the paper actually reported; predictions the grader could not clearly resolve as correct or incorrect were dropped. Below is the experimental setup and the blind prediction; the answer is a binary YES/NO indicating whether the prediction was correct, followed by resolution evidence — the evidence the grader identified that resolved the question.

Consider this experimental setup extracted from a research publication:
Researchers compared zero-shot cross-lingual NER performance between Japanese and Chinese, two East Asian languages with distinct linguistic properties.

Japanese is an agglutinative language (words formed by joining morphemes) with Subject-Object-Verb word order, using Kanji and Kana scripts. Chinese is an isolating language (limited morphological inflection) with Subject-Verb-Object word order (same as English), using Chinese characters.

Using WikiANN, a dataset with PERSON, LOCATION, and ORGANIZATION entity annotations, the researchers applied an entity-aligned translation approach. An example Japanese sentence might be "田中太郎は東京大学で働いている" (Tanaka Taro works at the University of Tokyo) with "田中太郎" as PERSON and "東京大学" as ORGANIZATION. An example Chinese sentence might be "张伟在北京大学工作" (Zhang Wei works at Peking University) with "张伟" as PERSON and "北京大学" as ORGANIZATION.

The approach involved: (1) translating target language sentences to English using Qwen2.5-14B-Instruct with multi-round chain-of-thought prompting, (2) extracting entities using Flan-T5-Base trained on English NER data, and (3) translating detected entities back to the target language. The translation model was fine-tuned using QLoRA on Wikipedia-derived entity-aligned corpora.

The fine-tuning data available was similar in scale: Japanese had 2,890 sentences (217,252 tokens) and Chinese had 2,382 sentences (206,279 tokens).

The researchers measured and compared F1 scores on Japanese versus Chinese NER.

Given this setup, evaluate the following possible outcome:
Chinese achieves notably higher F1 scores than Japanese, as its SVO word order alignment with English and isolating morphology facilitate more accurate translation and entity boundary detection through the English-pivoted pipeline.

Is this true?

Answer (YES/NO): YES